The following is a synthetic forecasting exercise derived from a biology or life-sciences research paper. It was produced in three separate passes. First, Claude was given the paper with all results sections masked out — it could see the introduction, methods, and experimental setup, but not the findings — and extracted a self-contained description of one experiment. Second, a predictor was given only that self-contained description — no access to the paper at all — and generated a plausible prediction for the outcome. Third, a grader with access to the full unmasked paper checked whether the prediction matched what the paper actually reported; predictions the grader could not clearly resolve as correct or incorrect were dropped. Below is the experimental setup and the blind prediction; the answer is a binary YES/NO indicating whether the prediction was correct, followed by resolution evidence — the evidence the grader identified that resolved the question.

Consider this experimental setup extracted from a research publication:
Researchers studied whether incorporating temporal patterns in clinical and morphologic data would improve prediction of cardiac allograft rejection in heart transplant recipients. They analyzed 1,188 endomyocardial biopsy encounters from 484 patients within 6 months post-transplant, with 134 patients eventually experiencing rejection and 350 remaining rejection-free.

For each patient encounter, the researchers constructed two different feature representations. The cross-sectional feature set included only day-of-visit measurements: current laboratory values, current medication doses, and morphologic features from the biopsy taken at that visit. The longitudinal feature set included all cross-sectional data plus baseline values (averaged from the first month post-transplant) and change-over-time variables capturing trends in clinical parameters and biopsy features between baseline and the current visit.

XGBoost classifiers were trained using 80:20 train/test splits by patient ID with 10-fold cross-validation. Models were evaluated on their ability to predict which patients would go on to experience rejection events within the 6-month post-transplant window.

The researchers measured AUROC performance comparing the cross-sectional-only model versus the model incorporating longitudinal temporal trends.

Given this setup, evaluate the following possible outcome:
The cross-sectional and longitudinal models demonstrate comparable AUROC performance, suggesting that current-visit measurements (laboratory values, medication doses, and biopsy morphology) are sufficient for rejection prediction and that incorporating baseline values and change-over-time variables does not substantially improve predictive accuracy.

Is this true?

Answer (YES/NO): NO